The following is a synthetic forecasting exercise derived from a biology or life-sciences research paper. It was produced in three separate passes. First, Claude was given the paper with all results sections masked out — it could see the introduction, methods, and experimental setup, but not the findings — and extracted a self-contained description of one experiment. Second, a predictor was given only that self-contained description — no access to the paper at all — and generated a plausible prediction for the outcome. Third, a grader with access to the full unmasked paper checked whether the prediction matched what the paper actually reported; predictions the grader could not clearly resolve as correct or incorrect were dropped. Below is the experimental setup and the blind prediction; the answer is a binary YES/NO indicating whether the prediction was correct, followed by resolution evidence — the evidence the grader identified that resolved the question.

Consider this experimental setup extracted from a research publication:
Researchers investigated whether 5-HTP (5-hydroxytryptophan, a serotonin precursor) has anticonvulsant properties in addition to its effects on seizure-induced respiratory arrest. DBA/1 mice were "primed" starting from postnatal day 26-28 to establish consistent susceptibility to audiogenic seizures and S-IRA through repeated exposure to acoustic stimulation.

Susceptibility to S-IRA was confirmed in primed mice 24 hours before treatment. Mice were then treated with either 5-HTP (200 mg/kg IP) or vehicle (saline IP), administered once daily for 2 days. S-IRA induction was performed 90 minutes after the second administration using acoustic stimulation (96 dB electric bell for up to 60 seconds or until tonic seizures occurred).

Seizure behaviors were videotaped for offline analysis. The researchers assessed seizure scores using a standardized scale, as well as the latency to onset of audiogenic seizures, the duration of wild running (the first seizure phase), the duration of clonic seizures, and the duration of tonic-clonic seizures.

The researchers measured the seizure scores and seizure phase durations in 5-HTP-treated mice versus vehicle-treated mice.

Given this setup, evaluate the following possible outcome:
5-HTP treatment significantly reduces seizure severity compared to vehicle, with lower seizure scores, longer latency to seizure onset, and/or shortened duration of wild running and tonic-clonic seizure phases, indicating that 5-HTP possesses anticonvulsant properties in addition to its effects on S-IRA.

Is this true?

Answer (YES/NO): NO